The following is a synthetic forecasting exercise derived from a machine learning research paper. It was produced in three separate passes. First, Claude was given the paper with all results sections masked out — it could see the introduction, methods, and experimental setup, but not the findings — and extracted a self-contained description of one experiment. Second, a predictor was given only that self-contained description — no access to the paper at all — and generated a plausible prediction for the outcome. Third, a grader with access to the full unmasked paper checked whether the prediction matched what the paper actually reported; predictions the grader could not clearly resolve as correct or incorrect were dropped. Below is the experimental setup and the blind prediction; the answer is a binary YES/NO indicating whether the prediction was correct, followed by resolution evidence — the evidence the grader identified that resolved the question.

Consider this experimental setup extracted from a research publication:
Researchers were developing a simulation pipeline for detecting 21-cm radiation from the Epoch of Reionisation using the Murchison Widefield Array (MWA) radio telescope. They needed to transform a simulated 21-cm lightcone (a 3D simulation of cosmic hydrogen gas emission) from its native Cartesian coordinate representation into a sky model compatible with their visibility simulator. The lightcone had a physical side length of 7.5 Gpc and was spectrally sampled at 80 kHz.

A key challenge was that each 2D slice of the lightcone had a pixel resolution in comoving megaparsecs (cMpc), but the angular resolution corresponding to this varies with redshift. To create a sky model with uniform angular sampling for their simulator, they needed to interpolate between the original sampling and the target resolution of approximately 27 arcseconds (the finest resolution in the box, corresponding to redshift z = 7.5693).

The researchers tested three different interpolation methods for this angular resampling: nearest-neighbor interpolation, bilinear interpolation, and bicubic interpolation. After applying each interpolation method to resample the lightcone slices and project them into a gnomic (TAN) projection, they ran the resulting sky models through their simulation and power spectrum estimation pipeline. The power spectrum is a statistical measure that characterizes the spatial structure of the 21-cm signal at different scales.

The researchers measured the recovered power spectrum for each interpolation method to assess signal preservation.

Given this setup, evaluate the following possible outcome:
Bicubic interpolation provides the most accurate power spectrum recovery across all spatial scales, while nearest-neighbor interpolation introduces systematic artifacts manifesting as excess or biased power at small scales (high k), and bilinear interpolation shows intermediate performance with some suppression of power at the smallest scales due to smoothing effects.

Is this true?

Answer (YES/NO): NO